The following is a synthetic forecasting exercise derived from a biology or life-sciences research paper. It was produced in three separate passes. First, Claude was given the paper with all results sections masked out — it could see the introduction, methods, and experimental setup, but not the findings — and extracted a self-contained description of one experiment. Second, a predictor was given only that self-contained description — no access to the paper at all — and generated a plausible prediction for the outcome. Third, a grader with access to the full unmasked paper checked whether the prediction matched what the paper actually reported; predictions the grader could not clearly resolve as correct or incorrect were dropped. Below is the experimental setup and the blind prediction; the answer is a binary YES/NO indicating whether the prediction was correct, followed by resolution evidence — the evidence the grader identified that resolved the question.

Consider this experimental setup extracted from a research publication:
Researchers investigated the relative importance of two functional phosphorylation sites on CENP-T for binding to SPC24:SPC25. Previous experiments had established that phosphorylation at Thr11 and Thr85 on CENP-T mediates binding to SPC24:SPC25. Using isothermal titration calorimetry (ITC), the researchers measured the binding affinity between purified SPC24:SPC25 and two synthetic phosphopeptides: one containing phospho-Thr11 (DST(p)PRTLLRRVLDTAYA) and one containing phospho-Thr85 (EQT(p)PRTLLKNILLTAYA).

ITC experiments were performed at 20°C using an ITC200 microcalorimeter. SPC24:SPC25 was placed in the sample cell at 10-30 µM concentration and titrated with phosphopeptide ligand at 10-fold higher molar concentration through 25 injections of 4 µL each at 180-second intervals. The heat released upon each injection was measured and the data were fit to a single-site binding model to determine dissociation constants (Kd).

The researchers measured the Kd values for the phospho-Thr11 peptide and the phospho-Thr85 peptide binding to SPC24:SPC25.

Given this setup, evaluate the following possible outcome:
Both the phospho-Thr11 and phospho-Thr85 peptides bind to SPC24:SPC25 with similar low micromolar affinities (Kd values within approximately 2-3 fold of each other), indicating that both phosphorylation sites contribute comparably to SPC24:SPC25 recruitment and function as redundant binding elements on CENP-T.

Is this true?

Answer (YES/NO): NO